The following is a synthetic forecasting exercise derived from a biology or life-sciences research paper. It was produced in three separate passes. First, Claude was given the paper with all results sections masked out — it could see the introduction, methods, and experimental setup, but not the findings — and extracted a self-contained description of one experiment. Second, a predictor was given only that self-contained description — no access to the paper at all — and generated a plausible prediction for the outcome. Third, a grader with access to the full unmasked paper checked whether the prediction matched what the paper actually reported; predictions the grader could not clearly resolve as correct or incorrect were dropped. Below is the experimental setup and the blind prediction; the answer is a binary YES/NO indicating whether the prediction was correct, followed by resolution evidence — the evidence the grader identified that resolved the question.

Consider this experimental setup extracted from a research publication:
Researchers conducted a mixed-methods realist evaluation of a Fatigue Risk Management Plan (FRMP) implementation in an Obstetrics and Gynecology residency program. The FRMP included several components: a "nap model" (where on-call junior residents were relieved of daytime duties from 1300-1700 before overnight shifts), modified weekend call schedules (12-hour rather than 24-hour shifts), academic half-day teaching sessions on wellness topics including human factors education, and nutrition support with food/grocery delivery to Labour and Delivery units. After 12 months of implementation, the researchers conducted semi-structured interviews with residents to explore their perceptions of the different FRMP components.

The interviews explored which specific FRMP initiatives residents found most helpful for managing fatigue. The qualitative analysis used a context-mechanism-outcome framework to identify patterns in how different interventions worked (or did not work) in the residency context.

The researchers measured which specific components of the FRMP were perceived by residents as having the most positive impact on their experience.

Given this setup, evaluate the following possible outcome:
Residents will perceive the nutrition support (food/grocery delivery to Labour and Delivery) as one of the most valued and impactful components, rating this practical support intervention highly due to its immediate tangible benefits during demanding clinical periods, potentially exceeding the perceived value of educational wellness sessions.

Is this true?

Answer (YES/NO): YES